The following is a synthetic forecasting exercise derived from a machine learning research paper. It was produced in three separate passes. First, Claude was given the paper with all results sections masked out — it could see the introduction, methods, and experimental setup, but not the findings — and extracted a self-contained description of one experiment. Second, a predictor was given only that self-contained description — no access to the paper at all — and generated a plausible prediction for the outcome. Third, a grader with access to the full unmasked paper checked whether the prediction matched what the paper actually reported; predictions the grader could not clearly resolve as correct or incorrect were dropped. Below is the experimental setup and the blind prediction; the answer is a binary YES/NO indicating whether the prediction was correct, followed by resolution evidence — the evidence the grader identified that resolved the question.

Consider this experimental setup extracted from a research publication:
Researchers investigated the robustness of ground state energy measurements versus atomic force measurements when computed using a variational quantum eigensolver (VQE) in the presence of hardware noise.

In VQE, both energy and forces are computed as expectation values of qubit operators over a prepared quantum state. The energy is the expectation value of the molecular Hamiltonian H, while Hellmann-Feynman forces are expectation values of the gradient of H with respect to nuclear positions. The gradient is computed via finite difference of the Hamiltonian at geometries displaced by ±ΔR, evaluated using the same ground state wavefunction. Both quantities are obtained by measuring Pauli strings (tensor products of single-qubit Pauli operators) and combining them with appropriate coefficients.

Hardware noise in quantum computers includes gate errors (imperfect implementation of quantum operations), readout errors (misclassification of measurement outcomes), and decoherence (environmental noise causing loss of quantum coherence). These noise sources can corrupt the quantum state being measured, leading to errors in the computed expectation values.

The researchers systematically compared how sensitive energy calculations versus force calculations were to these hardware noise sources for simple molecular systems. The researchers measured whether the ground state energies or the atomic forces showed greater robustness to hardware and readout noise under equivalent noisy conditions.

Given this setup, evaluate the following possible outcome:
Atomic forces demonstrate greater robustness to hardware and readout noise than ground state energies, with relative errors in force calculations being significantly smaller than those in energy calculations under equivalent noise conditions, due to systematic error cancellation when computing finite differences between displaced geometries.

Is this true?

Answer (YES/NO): YES